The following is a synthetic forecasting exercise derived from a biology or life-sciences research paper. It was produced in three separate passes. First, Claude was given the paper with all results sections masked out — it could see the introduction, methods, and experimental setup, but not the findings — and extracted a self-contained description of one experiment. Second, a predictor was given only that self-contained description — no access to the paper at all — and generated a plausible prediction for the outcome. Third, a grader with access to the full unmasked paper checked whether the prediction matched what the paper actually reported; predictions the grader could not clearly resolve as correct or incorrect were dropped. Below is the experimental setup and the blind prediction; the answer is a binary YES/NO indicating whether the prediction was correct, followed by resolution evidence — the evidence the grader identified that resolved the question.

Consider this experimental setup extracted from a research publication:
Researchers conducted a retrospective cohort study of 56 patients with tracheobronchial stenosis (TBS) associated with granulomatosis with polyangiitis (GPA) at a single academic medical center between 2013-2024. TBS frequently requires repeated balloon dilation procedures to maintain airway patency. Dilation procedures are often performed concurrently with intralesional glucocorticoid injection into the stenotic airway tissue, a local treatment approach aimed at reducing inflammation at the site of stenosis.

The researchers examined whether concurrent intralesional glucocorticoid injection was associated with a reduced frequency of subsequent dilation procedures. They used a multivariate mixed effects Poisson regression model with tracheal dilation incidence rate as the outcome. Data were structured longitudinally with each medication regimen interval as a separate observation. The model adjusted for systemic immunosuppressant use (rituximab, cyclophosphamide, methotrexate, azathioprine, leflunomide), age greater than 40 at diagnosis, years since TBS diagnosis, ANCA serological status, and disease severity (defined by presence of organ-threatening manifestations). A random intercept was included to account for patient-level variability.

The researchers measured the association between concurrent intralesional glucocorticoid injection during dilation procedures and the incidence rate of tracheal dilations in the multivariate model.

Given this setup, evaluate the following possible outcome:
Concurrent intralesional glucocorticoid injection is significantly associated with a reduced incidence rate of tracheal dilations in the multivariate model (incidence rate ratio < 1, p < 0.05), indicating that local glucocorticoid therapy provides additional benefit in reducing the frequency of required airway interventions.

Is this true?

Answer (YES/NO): NO